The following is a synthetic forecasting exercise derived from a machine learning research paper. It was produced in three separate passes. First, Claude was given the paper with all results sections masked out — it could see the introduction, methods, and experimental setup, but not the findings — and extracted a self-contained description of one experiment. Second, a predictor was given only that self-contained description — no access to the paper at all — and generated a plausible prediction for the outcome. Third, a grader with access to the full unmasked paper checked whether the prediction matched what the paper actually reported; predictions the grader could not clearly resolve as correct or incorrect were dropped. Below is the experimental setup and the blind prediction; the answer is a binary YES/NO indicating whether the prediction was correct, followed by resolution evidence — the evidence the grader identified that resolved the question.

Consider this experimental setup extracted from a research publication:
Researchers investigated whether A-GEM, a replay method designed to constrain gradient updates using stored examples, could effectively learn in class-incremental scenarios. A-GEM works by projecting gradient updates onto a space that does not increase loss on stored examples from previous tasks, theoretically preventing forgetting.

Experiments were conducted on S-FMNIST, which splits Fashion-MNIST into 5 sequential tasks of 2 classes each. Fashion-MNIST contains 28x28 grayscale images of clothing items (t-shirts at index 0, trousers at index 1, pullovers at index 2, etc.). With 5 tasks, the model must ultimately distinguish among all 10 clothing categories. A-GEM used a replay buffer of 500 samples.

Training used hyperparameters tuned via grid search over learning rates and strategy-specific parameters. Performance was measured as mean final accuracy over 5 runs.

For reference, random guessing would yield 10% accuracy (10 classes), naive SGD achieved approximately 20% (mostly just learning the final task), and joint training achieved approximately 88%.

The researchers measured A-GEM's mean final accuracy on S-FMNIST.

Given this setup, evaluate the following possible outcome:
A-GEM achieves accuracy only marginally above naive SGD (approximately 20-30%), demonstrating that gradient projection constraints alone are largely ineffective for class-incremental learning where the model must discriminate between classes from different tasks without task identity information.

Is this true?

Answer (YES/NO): NO